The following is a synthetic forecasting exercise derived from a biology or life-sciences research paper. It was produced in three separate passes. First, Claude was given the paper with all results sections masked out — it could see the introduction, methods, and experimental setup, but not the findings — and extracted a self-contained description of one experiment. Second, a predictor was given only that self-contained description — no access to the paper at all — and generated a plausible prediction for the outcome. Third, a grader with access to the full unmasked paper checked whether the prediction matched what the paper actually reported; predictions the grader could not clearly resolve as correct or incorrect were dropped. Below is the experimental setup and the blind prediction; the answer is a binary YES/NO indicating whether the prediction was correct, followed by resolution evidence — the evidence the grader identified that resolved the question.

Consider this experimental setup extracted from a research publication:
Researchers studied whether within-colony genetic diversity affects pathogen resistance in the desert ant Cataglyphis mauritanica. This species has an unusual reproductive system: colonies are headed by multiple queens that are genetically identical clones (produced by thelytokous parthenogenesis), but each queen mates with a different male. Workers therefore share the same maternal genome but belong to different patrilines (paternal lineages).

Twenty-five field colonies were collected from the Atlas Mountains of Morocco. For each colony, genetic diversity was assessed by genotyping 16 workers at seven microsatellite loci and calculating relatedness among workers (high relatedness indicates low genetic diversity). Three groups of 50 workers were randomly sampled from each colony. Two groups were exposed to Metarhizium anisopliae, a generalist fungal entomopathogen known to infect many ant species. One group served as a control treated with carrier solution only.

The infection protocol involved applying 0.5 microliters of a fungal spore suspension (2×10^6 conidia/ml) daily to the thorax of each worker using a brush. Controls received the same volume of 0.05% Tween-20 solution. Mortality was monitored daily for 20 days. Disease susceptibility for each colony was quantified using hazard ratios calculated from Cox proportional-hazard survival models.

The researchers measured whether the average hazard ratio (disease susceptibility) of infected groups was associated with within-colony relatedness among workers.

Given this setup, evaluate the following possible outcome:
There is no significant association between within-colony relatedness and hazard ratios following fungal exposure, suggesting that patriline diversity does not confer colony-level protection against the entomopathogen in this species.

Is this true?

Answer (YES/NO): YES